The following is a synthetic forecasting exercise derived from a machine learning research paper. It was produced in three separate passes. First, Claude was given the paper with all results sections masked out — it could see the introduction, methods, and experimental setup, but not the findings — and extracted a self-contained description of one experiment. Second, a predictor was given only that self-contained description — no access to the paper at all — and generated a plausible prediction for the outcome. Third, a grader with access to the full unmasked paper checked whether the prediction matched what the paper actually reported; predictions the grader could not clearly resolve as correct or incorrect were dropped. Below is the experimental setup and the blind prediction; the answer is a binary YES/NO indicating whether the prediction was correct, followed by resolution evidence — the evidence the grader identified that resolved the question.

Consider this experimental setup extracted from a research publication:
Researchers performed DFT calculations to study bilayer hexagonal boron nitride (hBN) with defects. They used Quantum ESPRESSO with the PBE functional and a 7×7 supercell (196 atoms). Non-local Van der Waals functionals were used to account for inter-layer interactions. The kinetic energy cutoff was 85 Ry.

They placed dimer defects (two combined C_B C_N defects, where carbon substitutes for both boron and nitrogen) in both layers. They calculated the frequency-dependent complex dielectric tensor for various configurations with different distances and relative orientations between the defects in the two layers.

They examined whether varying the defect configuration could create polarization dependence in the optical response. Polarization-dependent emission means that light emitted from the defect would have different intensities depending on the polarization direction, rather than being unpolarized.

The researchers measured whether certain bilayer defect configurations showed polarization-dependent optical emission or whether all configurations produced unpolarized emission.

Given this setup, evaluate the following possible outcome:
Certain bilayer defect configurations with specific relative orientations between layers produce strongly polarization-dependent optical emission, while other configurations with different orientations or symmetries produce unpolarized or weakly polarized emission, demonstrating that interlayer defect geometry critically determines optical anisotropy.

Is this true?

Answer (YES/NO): YES